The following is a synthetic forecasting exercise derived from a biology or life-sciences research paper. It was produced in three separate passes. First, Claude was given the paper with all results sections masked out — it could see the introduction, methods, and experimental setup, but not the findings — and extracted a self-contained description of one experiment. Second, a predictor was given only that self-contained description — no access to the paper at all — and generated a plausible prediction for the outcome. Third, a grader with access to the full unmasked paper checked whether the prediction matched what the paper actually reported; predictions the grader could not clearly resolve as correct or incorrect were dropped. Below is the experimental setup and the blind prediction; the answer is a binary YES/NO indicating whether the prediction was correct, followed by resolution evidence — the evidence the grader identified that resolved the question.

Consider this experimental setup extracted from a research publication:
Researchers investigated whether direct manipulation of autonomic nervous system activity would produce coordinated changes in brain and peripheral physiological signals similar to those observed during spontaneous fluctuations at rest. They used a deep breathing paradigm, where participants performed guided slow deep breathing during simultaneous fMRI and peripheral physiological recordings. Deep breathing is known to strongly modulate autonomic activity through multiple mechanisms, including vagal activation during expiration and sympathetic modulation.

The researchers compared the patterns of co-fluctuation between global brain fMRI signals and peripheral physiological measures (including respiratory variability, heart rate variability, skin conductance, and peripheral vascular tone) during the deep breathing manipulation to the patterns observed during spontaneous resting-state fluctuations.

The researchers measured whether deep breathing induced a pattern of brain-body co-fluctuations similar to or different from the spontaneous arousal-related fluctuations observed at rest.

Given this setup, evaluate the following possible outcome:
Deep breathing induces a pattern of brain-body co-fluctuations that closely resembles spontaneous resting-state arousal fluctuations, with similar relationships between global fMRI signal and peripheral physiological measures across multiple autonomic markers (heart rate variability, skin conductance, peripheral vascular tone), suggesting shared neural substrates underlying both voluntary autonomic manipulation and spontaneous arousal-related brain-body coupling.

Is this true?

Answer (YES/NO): YES